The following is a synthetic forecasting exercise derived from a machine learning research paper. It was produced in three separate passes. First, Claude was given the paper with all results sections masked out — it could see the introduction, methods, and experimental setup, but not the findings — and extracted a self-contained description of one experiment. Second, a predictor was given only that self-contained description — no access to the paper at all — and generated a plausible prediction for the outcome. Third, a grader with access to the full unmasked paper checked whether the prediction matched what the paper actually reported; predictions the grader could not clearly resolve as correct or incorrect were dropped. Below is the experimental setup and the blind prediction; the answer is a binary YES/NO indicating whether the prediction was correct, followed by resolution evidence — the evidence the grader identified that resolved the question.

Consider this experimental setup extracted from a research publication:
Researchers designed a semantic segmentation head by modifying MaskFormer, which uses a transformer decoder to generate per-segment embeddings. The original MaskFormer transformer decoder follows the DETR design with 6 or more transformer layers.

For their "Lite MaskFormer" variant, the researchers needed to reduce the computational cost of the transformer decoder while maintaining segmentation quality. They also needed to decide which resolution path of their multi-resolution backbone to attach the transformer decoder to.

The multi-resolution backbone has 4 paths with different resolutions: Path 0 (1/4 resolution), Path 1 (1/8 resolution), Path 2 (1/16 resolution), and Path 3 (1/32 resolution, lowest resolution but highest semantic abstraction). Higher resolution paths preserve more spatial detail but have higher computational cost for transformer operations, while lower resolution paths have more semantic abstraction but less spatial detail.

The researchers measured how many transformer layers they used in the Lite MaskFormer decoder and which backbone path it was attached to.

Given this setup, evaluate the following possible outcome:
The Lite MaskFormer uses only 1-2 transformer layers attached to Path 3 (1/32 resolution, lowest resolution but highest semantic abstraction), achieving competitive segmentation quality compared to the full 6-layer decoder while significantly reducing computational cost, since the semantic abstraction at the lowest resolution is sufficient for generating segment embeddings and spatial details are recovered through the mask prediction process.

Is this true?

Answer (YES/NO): YES